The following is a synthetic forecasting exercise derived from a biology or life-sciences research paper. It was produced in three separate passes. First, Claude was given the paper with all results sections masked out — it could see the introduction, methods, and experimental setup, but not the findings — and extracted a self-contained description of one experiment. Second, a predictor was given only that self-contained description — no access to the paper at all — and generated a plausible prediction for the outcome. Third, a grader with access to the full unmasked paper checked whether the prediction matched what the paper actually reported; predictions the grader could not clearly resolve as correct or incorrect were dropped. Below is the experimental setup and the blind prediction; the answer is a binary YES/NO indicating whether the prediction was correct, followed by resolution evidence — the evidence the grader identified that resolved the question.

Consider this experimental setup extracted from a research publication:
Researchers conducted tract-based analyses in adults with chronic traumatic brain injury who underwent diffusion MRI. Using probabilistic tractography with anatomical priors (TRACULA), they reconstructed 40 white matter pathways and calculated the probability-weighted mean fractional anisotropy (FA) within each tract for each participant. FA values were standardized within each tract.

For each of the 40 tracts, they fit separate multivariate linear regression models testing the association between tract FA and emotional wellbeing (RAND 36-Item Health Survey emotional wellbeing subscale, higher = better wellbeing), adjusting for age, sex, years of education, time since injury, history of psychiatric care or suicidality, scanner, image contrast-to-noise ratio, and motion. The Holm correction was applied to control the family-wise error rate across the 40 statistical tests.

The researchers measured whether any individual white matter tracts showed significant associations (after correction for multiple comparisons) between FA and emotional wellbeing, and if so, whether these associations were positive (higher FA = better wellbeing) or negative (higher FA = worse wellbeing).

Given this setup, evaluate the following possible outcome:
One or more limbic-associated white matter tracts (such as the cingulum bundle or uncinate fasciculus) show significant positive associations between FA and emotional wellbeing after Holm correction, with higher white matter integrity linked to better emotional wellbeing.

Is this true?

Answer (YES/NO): NO